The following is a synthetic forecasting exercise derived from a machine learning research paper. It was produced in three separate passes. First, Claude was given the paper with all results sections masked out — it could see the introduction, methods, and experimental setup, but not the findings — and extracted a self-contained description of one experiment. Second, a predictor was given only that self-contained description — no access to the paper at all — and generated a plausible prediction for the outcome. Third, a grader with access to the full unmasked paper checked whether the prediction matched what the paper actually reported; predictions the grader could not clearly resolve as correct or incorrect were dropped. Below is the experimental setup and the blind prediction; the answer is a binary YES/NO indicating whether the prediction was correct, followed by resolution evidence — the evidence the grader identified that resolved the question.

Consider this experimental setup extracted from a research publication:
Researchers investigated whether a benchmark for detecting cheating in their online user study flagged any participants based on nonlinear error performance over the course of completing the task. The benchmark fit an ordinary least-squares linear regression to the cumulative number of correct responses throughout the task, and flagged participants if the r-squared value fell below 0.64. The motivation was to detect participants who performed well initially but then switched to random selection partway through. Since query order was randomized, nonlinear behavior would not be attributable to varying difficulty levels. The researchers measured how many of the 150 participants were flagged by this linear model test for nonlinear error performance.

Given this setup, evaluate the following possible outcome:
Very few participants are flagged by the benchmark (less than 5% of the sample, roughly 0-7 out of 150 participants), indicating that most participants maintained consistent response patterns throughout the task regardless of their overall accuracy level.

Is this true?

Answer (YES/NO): YES